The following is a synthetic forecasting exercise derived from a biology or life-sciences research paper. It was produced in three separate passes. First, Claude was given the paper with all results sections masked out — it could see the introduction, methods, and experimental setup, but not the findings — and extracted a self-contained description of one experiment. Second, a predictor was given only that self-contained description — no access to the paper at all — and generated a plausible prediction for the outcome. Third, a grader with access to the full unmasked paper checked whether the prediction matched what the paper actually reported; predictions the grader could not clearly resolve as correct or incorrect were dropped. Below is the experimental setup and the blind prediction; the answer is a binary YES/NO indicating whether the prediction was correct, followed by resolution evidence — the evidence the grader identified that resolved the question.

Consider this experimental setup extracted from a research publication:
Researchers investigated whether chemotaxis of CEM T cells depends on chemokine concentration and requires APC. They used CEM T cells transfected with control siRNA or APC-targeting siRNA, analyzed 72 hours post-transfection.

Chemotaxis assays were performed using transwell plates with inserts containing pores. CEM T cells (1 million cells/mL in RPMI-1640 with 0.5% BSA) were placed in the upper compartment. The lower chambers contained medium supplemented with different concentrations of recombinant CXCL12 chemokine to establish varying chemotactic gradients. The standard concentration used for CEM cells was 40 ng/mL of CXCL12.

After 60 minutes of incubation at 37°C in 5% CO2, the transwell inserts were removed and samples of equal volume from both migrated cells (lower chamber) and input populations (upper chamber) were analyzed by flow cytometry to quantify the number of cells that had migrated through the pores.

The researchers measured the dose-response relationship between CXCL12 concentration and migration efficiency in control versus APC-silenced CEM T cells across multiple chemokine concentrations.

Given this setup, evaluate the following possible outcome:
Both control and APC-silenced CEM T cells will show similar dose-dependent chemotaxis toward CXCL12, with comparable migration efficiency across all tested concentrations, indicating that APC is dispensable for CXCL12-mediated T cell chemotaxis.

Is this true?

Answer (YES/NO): NO